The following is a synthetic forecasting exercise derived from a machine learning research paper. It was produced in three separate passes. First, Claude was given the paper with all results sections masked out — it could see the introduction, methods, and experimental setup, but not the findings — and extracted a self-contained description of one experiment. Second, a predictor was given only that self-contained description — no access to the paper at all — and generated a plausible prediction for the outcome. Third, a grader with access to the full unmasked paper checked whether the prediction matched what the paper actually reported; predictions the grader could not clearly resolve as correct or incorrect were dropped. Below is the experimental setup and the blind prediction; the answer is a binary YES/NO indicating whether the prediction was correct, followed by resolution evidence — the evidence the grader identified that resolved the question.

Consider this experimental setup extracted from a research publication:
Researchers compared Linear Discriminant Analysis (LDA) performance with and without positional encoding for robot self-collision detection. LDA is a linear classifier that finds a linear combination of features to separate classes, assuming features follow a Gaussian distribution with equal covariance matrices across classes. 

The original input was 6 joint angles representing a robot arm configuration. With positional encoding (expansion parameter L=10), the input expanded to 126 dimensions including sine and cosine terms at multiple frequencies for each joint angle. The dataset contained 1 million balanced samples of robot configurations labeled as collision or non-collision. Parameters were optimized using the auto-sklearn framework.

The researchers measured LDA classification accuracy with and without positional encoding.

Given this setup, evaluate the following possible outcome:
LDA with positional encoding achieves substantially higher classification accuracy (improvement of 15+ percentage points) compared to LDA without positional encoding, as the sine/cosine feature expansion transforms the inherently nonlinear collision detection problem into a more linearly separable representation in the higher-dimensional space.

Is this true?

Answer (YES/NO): NO